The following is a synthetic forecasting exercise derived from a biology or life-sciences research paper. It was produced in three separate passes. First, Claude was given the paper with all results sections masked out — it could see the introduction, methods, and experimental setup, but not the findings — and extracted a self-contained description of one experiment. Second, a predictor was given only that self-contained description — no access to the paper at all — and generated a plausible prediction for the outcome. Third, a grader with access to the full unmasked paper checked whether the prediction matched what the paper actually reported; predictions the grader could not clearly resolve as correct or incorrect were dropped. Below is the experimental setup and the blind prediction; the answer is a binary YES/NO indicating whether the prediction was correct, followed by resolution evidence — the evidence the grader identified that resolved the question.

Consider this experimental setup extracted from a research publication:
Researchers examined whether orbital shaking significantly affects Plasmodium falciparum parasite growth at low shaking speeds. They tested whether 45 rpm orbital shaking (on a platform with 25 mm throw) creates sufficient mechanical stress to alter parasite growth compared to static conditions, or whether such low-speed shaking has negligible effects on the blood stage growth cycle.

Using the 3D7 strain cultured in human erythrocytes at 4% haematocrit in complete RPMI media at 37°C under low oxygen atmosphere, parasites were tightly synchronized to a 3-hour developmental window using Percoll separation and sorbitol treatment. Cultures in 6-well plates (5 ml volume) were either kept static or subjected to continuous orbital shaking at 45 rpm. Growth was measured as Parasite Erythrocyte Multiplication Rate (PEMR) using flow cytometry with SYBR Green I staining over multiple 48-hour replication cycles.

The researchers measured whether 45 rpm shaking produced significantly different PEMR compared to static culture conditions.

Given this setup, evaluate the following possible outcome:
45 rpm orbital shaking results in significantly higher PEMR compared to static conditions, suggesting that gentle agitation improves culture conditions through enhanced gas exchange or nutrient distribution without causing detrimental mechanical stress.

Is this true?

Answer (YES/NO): NO